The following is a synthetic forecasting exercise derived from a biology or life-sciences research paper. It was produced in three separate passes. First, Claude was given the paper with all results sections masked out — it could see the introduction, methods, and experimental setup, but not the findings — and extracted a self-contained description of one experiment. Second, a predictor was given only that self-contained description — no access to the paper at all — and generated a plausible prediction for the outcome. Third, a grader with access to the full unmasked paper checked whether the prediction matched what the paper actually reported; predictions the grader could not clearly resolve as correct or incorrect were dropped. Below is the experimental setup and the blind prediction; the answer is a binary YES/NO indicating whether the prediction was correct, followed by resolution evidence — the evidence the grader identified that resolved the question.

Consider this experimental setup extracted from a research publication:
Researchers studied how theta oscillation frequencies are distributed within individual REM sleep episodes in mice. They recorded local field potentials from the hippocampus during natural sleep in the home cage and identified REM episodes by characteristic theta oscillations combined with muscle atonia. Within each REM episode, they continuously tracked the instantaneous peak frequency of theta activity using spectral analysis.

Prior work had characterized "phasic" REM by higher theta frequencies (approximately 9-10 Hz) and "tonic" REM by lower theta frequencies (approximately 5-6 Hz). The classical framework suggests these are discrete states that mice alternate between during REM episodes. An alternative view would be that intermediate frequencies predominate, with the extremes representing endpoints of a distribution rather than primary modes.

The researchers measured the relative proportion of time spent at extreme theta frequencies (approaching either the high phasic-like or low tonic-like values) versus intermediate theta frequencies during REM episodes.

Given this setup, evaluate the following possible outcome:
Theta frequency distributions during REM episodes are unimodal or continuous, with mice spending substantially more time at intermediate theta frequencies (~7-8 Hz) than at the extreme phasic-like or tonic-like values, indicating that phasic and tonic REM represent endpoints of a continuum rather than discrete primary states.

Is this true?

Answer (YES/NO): YES